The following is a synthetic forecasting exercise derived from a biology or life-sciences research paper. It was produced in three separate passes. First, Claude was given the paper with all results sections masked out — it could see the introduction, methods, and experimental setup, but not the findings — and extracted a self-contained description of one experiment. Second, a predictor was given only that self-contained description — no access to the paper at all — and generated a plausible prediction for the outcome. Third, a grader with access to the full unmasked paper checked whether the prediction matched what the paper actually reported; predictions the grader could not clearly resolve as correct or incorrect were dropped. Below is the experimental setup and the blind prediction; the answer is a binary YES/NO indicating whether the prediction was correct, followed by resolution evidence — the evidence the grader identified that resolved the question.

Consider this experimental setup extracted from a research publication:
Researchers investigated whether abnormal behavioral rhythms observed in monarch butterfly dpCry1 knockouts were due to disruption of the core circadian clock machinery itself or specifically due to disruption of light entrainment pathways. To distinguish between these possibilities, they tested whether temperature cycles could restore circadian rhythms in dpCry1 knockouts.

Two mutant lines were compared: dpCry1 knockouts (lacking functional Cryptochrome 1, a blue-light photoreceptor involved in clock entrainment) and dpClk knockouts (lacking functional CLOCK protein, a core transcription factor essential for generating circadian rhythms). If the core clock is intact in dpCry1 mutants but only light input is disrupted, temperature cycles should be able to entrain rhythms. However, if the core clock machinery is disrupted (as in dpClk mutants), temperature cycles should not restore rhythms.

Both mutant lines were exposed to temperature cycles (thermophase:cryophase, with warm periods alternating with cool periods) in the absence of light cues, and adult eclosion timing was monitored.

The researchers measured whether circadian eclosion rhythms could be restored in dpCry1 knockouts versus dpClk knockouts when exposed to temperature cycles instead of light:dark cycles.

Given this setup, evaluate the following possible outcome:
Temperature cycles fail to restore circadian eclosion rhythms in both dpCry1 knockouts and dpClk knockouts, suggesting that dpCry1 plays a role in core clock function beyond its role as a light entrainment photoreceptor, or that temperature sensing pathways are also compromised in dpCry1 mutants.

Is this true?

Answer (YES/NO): NO